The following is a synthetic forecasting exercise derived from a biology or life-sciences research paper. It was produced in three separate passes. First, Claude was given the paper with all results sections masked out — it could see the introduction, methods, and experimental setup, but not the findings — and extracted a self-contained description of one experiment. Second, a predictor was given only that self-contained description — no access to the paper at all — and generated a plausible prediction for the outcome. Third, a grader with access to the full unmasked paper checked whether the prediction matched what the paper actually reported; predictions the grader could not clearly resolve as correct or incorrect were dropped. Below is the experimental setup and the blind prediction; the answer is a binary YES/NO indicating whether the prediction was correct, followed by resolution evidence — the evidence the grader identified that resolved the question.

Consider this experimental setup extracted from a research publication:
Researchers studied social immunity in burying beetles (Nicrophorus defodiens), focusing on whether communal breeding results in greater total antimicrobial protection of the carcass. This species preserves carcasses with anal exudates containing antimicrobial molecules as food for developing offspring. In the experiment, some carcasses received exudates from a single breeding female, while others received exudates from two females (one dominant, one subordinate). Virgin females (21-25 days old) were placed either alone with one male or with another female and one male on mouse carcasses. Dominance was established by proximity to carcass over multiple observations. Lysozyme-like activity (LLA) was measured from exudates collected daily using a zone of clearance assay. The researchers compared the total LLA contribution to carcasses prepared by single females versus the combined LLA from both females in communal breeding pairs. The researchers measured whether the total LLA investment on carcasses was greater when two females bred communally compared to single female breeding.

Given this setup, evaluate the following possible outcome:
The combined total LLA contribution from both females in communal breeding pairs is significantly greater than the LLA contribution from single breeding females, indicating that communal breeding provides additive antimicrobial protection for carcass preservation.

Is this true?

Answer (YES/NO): NO